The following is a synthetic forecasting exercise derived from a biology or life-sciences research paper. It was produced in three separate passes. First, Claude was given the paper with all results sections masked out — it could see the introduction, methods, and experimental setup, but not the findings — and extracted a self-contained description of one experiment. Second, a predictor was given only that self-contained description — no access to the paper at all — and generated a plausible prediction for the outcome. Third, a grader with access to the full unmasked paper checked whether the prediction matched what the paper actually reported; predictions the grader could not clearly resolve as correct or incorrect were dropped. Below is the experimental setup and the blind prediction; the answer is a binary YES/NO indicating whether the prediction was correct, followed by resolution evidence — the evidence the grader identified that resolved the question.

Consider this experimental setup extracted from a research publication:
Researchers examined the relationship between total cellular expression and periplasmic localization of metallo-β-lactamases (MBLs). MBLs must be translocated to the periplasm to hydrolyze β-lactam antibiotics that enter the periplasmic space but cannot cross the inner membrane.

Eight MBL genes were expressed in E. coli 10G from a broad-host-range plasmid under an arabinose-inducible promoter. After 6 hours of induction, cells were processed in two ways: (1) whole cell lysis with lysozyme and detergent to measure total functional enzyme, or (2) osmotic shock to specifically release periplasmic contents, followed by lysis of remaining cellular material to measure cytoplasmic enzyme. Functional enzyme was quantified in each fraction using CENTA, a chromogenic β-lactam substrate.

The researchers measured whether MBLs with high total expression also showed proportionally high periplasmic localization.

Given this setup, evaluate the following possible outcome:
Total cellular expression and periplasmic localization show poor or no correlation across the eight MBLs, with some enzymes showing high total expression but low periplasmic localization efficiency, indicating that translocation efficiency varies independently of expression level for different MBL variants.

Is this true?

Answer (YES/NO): YES